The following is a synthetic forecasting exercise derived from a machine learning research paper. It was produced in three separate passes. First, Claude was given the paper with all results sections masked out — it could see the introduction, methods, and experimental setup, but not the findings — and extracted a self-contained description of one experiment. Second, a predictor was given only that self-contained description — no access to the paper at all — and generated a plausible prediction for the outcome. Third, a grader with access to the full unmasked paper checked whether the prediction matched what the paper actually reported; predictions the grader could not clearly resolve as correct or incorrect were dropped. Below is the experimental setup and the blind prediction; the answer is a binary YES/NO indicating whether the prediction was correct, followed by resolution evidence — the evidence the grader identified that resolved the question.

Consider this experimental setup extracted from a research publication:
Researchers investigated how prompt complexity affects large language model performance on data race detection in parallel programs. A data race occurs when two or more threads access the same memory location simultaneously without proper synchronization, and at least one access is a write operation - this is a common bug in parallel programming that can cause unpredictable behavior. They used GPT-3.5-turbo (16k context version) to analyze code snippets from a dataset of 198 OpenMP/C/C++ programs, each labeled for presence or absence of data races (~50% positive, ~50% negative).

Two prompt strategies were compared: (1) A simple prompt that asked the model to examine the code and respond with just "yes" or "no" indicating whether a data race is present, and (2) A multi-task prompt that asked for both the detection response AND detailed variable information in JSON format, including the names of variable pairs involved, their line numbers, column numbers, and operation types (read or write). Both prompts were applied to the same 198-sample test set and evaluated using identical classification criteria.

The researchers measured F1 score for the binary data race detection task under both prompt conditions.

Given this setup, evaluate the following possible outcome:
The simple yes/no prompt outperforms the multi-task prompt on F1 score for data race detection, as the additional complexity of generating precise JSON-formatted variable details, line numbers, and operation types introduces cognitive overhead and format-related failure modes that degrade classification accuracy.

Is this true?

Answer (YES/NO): YES